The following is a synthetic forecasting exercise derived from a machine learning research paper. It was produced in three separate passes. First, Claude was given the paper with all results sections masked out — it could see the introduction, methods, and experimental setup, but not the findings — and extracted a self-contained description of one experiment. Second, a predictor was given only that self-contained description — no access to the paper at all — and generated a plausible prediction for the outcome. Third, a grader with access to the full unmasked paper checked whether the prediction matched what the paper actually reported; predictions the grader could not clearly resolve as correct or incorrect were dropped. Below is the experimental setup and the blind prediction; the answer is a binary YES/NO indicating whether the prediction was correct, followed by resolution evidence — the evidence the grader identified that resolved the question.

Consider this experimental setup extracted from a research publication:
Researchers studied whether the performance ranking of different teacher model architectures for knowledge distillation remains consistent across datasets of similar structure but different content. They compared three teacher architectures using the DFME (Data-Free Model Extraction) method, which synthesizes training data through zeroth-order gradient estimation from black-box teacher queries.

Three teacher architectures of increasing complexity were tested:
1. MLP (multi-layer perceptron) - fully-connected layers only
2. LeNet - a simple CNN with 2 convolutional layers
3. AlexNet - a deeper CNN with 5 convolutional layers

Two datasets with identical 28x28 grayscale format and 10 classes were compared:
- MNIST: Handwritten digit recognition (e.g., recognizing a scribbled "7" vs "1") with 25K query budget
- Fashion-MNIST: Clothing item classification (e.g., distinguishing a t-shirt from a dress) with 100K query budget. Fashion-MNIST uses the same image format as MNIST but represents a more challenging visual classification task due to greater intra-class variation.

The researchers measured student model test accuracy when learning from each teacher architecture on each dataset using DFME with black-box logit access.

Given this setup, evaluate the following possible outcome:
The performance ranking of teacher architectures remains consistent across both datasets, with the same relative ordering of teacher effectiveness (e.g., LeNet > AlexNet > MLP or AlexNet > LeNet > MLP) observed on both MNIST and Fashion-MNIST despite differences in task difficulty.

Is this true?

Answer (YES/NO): YES